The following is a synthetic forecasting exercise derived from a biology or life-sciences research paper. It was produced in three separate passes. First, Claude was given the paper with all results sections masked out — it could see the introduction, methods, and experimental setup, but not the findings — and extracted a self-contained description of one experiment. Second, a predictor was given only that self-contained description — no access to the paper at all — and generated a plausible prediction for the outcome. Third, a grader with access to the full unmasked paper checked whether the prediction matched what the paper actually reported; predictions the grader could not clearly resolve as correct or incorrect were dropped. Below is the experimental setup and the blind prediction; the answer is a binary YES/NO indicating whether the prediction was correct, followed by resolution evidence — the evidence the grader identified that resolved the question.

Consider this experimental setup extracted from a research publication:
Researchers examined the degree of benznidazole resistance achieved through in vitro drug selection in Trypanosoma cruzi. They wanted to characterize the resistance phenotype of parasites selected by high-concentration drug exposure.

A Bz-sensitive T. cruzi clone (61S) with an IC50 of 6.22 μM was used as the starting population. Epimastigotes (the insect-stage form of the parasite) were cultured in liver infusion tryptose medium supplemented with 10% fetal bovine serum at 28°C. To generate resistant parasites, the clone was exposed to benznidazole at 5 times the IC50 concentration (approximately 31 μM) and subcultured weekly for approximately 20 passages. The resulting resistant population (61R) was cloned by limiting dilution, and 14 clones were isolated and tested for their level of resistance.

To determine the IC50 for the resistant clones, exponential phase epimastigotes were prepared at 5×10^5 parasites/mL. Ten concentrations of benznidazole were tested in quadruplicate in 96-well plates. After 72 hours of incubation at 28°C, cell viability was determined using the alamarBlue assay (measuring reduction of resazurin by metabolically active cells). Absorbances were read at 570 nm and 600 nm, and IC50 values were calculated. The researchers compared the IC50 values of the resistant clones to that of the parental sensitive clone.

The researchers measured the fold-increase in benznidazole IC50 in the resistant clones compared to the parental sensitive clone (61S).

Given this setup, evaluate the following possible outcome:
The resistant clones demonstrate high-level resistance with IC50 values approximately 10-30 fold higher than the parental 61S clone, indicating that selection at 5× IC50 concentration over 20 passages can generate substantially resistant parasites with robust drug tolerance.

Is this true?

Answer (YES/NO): YES